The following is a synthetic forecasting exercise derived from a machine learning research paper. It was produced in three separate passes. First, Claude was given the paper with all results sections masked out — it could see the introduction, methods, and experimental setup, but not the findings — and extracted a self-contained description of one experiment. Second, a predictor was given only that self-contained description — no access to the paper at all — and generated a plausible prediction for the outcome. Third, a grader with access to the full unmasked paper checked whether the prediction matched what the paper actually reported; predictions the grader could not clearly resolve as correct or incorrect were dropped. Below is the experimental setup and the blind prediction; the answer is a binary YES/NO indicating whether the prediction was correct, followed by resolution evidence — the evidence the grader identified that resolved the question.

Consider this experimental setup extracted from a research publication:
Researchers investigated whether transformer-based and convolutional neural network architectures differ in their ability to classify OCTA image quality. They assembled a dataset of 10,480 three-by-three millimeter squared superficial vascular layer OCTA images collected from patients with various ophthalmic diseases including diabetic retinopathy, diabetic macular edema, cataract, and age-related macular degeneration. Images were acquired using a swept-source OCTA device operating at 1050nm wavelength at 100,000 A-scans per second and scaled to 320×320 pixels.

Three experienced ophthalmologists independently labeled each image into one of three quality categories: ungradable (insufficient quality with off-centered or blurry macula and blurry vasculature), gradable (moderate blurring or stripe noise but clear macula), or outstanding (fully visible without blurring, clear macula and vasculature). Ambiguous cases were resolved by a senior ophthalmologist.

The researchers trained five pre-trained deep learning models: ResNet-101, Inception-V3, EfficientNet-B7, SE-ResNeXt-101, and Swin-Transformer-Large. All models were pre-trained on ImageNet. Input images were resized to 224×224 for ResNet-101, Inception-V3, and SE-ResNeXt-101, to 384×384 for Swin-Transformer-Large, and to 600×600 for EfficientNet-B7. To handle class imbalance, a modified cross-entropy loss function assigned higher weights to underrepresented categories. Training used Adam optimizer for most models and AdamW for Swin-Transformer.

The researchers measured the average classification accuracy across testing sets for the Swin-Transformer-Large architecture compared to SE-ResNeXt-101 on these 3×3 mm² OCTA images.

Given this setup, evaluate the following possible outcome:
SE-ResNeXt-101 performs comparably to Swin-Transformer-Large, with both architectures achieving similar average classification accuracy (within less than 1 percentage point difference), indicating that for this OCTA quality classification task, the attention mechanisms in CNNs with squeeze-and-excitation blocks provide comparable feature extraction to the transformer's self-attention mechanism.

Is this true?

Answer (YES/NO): NO